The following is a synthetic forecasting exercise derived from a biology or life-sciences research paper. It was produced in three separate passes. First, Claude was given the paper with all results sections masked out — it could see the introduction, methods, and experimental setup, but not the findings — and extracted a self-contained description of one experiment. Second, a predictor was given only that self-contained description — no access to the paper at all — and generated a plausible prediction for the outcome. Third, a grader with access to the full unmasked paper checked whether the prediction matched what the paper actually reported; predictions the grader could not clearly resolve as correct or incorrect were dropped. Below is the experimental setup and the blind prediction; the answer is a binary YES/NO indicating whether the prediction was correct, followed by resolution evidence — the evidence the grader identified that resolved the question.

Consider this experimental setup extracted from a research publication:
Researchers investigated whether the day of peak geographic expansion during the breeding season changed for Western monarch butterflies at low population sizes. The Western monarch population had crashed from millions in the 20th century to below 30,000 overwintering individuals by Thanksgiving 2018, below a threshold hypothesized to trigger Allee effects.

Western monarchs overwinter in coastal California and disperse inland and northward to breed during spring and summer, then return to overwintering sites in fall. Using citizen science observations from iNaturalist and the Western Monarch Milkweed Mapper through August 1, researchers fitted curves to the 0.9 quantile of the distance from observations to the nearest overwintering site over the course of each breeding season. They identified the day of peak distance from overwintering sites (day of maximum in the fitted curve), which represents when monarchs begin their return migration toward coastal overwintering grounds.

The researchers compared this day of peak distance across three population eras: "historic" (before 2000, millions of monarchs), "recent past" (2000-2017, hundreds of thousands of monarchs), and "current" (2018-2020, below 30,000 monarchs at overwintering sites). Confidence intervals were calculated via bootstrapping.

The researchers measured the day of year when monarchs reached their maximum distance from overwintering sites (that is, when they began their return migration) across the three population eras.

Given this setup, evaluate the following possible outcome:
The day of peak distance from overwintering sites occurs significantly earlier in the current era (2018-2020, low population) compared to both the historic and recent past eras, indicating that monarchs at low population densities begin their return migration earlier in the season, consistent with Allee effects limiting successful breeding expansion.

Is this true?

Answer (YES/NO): YES